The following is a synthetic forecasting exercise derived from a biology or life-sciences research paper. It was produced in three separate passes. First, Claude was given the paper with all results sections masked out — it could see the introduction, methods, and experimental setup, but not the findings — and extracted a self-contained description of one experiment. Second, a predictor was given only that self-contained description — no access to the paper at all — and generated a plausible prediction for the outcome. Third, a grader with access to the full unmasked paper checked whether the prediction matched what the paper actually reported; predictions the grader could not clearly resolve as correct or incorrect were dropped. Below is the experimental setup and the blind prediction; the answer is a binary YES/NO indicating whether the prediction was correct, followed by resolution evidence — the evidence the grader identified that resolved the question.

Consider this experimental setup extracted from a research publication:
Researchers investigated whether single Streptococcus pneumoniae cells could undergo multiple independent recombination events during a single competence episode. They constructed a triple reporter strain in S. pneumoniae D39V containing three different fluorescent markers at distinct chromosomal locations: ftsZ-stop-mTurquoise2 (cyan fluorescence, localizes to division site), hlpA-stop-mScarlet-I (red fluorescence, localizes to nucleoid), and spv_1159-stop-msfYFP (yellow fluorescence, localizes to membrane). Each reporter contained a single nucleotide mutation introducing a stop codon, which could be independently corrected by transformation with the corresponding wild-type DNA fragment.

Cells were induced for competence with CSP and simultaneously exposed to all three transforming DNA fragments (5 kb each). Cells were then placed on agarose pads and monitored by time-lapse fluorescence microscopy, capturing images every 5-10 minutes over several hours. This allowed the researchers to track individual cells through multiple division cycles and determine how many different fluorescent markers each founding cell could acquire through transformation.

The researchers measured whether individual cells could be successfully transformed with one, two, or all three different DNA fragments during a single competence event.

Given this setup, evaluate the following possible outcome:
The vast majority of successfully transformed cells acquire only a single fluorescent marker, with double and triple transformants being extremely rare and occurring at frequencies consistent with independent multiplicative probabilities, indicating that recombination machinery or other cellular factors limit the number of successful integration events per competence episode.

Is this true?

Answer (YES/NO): NO